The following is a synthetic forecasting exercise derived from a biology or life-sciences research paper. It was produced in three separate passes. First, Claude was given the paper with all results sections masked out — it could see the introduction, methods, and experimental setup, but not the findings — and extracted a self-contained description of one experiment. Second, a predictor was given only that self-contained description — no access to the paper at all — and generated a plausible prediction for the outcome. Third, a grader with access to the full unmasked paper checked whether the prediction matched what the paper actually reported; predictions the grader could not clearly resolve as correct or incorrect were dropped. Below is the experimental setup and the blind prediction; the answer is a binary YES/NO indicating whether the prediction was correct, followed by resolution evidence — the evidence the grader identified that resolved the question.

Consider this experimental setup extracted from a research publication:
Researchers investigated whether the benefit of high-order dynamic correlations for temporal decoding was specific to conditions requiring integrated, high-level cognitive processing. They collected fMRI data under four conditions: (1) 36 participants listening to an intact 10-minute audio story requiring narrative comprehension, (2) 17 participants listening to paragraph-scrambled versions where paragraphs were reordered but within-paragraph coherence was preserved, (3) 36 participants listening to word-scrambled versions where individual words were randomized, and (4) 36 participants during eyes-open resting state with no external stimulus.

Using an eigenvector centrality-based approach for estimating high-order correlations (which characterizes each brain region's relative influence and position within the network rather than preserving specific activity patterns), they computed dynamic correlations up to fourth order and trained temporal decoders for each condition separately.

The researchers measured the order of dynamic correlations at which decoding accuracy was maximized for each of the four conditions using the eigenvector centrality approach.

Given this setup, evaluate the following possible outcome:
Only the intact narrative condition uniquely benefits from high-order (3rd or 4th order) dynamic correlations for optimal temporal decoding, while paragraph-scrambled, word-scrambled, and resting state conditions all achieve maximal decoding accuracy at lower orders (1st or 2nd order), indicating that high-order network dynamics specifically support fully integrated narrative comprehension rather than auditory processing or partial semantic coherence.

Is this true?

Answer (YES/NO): NO